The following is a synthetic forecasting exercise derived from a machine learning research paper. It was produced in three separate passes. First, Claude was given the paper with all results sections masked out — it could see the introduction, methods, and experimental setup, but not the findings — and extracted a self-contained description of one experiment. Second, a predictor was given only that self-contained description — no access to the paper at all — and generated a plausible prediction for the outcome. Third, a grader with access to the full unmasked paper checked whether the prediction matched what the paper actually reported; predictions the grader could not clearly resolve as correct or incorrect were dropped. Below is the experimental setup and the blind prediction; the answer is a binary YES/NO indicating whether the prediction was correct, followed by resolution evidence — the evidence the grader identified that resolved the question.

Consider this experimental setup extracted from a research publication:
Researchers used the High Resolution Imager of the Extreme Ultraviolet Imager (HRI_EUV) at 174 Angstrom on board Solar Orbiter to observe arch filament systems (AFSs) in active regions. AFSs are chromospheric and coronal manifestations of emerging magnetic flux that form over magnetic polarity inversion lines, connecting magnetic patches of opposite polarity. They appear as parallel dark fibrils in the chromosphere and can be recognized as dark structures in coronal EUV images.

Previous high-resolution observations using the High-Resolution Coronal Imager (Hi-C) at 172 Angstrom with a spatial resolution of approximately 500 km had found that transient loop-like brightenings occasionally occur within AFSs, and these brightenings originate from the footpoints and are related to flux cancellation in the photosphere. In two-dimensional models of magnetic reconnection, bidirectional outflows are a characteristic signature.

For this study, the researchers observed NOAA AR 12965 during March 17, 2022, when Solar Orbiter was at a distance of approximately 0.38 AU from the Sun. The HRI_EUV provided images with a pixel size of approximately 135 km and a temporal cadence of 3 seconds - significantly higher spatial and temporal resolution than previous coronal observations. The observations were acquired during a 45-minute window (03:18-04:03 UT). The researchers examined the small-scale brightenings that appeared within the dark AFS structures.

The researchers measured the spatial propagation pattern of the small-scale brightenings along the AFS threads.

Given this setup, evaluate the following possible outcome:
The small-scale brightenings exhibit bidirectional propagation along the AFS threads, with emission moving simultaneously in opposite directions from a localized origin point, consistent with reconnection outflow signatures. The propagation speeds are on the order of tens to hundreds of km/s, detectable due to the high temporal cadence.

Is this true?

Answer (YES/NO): YES